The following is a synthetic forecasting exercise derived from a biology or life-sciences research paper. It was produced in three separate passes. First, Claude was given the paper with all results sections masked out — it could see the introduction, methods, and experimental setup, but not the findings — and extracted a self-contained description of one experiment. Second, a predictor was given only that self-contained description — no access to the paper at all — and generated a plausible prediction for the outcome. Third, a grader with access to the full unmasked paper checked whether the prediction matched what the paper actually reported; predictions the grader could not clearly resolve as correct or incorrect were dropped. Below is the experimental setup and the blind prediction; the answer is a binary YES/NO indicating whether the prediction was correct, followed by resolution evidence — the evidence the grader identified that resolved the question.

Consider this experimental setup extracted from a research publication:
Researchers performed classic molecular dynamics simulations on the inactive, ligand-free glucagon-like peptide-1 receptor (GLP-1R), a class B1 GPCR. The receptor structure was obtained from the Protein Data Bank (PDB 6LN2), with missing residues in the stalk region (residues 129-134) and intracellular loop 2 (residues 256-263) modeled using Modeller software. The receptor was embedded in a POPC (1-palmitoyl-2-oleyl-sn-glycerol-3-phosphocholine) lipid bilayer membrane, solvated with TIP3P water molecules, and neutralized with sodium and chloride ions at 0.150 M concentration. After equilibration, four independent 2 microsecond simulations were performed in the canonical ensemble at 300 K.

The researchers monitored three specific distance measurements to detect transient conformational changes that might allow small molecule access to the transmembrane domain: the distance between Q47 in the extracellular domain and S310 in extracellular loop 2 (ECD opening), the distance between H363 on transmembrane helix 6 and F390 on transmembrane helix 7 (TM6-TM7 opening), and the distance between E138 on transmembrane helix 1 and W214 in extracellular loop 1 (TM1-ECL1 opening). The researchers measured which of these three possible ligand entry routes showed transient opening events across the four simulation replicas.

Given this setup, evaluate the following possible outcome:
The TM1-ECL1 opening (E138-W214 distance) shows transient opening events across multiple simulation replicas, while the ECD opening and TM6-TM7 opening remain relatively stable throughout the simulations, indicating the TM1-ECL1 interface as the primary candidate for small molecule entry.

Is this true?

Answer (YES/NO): NO